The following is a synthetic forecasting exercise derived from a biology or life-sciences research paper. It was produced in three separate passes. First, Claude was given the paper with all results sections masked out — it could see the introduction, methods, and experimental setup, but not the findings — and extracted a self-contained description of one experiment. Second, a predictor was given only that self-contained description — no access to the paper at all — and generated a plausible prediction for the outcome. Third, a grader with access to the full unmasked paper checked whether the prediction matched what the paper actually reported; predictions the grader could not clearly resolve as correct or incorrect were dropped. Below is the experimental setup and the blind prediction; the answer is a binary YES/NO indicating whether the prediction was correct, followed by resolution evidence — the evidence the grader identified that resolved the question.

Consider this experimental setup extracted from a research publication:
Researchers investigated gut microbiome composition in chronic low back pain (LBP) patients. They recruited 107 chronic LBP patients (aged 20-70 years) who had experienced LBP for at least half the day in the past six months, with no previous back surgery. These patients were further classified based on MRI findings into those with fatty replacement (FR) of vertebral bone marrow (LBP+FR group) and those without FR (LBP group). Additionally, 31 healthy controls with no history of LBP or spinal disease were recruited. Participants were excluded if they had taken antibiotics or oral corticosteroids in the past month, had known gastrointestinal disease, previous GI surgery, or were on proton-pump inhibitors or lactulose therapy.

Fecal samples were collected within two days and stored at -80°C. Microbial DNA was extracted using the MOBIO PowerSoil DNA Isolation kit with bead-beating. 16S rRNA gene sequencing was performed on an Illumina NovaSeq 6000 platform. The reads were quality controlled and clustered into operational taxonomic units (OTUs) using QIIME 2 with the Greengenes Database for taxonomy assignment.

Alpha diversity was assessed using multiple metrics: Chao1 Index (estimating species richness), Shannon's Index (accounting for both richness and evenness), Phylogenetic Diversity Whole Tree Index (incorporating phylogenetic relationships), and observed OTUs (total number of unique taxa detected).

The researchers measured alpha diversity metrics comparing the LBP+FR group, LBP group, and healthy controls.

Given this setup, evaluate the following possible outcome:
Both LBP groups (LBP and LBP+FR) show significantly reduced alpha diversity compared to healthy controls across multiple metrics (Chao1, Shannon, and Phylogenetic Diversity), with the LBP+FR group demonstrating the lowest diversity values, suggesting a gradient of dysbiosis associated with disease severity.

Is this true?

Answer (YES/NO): NO